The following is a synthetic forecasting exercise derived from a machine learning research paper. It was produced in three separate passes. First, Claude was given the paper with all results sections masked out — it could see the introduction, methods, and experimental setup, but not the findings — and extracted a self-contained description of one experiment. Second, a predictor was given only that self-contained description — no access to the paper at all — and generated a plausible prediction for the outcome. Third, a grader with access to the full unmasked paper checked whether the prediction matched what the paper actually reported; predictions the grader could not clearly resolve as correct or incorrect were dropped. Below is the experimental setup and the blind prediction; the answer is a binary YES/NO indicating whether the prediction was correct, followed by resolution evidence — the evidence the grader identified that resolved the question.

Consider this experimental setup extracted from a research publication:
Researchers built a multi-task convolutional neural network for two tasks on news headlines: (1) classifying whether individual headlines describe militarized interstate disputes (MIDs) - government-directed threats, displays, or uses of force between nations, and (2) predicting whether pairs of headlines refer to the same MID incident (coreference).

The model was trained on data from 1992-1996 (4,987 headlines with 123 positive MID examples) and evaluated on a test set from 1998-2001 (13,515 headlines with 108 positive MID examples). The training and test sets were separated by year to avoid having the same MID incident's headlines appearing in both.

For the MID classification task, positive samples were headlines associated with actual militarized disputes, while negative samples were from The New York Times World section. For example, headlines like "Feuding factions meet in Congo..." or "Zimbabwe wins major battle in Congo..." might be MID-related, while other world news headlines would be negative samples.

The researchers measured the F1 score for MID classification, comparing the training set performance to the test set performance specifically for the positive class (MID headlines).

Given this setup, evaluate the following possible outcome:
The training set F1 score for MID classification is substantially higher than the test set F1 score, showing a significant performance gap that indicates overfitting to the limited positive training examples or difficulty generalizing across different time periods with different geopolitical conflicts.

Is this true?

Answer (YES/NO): YES